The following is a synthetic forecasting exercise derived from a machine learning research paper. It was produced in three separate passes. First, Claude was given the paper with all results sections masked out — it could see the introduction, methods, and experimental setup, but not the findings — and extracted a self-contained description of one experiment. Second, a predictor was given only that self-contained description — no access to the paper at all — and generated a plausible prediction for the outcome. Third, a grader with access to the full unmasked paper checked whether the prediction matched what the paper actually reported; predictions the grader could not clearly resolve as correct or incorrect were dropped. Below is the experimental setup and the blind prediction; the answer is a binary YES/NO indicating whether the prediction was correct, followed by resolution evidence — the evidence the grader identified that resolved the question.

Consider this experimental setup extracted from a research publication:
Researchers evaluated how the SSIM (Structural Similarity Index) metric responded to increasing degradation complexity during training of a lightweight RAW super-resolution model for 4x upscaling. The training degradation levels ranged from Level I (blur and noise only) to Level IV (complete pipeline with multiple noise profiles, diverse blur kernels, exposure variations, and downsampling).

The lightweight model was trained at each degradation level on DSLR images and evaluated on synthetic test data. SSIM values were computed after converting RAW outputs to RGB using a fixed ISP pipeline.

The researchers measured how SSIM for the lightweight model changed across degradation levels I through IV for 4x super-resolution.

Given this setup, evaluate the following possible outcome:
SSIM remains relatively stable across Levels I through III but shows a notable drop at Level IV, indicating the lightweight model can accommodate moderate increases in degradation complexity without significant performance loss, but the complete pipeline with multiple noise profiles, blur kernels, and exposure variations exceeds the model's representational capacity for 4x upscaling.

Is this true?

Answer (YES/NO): NO